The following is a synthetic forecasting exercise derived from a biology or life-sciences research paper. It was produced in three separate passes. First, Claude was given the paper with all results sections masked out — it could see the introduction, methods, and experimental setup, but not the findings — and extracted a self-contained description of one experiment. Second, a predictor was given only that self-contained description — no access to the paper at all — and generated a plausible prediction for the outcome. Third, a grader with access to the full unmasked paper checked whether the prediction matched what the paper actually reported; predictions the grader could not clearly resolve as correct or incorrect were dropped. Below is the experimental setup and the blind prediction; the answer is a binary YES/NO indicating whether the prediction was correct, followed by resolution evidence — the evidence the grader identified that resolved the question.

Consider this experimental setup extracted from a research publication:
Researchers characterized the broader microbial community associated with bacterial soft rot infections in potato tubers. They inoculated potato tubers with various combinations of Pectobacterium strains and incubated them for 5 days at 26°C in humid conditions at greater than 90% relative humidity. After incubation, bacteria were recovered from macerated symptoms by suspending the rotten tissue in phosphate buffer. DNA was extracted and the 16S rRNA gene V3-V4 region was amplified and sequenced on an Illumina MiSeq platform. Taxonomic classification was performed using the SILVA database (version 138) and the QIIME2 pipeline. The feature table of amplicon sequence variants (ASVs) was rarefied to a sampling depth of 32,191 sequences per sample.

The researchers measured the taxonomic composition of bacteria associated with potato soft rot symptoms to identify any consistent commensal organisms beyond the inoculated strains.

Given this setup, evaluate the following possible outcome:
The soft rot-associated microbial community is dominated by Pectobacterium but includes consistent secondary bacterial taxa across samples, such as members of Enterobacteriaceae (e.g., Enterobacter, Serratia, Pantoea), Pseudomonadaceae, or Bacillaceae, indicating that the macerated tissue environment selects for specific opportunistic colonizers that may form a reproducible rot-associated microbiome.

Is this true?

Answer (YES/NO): NO